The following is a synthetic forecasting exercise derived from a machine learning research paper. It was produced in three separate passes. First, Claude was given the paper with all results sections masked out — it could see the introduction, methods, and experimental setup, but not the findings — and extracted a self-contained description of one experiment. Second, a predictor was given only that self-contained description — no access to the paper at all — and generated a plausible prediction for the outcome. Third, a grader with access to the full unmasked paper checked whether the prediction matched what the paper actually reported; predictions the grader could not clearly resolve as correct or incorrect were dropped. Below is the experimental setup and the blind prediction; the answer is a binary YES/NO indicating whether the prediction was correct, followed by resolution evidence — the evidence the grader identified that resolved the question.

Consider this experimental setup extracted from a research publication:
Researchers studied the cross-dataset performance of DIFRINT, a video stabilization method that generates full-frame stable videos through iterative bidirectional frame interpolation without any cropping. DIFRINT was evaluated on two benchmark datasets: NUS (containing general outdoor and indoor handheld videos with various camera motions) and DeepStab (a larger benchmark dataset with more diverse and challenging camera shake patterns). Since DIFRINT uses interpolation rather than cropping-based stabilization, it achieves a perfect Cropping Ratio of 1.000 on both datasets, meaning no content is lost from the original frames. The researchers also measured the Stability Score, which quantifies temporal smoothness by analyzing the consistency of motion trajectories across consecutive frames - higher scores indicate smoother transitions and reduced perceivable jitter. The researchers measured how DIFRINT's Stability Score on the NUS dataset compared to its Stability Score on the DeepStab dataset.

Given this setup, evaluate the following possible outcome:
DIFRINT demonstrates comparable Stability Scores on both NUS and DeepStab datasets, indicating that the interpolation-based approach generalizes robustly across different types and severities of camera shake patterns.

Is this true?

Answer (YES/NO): NO